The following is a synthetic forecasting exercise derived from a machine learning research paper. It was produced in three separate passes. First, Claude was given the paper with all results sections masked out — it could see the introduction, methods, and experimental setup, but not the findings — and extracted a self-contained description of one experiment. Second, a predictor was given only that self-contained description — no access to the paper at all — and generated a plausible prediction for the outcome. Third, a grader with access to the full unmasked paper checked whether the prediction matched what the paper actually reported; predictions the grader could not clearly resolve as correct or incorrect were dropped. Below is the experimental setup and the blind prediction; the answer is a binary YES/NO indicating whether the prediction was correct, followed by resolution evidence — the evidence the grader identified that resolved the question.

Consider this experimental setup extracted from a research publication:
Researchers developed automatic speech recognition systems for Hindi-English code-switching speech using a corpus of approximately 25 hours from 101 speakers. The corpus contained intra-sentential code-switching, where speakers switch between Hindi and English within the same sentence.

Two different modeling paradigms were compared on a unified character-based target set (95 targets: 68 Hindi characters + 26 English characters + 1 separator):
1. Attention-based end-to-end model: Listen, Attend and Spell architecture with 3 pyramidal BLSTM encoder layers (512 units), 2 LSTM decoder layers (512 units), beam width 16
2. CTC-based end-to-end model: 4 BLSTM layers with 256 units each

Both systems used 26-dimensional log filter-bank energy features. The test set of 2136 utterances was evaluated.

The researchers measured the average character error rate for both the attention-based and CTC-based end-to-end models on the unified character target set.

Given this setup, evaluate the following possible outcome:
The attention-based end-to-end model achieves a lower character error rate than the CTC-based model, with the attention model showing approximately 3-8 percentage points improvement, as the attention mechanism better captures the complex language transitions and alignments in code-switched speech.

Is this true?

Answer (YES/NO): NO